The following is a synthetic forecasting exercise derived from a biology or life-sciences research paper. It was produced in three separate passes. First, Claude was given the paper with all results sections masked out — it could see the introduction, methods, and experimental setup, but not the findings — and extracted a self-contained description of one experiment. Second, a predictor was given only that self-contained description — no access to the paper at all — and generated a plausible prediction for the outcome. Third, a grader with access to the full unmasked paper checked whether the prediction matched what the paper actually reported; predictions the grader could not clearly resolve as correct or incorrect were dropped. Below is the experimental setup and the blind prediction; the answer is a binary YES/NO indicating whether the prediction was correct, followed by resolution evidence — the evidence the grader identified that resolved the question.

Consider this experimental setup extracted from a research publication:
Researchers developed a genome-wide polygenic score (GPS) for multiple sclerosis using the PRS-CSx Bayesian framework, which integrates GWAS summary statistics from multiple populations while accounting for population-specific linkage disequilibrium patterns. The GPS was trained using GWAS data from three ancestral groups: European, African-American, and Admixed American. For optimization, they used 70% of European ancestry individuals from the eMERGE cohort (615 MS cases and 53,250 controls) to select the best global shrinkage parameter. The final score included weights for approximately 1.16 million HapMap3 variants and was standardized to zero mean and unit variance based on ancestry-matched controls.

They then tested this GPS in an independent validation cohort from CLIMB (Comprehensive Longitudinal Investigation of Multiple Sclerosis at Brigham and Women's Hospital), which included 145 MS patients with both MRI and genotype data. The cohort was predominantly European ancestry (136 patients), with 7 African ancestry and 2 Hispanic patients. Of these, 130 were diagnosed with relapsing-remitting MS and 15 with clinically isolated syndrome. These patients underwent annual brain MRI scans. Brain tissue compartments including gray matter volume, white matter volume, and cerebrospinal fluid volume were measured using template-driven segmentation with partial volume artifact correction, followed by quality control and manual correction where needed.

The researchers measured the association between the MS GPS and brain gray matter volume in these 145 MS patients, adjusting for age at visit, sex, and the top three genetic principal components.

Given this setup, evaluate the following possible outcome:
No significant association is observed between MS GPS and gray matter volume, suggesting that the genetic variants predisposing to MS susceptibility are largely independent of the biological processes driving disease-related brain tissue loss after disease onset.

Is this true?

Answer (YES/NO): YES